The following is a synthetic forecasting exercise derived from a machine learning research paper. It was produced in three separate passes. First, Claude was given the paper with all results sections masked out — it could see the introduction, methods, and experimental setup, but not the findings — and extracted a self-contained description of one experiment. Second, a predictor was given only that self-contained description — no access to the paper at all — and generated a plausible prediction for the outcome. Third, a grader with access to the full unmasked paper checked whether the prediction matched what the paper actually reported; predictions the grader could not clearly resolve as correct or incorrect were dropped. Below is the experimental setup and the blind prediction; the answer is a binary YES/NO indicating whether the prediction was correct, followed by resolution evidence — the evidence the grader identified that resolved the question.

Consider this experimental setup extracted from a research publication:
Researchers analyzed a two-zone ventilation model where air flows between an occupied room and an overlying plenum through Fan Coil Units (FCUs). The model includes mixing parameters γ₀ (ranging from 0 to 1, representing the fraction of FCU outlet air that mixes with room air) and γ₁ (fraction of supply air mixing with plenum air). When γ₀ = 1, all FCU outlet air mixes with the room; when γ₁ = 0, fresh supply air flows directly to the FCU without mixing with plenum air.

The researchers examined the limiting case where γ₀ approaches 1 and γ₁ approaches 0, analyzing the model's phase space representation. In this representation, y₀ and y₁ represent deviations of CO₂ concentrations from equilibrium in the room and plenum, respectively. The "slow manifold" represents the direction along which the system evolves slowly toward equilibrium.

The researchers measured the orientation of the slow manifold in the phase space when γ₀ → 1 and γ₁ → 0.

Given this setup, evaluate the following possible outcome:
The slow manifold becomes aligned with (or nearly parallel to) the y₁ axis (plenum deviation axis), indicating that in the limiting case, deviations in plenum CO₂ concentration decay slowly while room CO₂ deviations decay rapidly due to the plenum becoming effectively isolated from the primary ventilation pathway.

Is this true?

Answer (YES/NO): NO